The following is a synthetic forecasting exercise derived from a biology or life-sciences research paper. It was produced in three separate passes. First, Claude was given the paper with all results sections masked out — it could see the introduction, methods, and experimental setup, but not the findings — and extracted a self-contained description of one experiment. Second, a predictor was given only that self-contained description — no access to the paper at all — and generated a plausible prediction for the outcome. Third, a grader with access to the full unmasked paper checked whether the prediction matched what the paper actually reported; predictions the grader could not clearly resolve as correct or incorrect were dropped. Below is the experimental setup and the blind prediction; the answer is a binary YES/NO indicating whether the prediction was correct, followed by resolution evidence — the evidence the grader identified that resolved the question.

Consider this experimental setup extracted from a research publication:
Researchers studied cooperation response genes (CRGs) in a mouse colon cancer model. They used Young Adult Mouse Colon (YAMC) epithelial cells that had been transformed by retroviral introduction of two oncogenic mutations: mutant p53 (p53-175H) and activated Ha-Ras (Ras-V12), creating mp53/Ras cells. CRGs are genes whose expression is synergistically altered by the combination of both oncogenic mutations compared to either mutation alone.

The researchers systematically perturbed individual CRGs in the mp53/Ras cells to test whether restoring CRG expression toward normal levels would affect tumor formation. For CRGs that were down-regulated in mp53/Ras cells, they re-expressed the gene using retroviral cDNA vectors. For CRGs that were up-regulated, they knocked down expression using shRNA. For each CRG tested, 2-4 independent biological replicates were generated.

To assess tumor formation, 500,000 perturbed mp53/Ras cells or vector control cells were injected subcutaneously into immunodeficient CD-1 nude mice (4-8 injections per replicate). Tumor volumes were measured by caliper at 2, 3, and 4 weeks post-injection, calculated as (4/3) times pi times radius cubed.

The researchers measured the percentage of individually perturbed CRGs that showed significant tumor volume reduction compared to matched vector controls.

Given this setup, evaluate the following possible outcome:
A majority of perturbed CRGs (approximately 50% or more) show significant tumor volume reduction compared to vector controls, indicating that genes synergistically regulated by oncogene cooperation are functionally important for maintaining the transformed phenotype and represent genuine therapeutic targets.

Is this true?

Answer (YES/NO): YES